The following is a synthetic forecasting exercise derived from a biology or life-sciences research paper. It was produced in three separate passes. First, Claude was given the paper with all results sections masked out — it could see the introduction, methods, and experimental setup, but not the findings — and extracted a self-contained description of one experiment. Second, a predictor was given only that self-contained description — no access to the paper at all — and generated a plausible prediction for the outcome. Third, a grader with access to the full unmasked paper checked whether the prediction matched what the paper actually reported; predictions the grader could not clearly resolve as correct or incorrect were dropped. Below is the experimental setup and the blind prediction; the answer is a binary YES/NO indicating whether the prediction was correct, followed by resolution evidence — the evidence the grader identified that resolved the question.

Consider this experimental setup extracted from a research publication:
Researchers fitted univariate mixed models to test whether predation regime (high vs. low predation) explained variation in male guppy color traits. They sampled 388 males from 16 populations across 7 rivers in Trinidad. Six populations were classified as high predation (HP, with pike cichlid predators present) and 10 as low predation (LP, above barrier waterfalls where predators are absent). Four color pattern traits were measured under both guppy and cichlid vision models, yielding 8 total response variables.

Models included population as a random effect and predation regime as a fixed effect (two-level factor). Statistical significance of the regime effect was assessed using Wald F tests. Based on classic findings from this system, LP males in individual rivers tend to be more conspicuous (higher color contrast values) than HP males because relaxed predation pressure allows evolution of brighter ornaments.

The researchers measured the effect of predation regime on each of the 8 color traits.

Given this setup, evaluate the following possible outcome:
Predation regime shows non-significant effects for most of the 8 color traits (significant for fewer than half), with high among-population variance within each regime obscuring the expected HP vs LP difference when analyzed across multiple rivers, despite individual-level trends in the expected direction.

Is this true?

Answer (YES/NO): YES